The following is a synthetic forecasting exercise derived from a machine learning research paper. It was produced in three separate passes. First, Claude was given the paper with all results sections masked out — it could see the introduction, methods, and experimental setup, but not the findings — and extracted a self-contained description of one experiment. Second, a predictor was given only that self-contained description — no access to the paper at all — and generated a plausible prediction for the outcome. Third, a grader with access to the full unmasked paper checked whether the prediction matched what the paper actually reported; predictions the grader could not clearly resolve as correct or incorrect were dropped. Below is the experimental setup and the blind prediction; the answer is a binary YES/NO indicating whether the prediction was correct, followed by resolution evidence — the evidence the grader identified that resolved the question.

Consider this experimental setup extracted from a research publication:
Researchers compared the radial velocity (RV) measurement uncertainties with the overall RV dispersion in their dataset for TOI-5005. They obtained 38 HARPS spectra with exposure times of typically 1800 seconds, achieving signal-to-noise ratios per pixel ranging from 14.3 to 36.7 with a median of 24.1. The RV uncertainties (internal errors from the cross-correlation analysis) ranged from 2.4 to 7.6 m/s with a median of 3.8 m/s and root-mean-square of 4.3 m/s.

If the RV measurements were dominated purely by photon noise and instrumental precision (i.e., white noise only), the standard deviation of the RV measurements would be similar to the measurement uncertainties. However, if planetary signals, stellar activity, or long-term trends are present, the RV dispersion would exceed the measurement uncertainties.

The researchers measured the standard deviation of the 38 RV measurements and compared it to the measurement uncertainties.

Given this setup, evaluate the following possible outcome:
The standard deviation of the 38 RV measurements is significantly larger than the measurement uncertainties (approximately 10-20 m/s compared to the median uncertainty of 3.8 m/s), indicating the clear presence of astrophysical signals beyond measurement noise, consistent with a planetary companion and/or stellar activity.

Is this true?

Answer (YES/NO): YES